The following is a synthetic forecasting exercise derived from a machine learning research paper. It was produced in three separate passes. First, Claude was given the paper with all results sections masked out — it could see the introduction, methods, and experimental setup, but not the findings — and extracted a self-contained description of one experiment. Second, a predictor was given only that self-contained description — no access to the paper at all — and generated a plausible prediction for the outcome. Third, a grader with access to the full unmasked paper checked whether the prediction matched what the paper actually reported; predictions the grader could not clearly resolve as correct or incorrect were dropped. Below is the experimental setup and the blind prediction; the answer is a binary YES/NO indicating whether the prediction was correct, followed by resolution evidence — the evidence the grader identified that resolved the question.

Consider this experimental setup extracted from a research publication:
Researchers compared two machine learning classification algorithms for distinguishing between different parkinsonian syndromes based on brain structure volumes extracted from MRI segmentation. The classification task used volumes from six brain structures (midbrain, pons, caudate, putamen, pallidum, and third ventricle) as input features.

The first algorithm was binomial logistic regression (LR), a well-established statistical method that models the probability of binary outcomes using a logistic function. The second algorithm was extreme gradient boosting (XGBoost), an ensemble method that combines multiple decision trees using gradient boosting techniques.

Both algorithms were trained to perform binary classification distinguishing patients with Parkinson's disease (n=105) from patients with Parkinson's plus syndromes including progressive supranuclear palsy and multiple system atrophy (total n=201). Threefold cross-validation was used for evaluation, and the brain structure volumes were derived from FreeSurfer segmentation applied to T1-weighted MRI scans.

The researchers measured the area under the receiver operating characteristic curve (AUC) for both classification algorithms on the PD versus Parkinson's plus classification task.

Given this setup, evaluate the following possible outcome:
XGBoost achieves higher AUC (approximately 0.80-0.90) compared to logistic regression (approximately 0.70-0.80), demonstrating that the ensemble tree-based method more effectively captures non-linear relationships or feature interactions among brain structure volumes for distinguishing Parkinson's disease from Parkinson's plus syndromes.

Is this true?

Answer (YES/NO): NO